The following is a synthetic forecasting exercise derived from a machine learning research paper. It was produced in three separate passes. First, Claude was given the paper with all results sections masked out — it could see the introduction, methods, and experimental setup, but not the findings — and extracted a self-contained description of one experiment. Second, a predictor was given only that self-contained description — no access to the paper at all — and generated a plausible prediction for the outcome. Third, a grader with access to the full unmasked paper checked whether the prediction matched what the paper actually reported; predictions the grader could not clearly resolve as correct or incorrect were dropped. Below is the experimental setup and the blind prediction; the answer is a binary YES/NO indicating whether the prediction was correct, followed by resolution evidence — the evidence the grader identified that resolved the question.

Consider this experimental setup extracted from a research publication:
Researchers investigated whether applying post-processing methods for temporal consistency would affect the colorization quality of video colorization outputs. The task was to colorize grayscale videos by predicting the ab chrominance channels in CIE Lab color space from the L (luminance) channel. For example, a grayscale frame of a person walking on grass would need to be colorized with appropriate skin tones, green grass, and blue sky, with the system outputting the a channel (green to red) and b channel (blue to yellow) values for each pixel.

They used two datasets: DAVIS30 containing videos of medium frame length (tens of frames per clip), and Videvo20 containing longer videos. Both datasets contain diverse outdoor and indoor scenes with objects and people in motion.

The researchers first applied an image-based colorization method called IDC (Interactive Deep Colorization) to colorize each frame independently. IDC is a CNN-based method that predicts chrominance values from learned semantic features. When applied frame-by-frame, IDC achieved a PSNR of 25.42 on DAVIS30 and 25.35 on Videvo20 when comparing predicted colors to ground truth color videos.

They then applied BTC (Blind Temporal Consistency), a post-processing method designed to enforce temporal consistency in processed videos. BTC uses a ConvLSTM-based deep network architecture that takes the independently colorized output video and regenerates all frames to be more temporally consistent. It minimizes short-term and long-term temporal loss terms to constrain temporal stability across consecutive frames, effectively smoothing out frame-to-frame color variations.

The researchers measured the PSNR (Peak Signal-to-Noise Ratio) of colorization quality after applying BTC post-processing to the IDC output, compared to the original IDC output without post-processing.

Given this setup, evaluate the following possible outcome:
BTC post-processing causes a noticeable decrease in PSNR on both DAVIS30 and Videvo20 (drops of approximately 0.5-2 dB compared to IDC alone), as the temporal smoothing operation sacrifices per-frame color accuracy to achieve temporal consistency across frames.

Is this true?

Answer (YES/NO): YES